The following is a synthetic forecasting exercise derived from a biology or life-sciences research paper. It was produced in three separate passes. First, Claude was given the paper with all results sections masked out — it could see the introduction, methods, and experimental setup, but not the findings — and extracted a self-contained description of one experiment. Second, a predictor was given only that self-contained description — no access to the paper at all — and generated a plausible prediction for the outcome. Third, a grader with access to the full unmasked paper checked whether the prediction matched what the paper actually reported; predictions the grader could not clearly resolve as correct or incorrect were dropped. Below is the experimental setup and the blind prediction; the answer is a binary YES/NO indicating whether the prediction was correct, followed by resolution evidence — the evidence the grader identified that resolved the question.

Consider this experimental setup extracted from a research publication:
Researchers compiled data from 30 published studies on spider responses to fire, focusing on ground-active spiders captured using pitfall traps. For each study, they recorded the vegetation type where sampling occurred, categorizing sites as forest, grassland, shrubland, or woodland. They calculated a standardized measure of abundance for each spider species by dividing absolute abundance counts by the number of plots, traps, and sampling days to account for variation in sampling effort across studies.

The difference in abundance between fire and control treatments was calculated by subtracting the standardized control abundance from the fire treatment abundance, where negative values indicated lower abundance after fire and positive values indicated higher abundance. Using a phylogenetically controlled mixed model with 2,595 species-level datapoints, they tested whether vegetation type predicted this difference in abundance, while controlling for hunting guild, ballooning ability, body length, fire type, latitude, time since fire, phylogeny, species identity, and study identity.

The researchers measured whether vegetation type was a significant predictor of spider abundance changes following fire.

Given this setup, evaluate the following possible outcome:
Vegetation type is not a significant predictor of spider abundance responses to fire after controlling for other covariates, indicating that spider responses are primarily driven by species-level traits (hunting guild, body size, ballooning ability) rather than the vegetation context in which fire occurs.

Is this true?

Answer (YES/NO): NO